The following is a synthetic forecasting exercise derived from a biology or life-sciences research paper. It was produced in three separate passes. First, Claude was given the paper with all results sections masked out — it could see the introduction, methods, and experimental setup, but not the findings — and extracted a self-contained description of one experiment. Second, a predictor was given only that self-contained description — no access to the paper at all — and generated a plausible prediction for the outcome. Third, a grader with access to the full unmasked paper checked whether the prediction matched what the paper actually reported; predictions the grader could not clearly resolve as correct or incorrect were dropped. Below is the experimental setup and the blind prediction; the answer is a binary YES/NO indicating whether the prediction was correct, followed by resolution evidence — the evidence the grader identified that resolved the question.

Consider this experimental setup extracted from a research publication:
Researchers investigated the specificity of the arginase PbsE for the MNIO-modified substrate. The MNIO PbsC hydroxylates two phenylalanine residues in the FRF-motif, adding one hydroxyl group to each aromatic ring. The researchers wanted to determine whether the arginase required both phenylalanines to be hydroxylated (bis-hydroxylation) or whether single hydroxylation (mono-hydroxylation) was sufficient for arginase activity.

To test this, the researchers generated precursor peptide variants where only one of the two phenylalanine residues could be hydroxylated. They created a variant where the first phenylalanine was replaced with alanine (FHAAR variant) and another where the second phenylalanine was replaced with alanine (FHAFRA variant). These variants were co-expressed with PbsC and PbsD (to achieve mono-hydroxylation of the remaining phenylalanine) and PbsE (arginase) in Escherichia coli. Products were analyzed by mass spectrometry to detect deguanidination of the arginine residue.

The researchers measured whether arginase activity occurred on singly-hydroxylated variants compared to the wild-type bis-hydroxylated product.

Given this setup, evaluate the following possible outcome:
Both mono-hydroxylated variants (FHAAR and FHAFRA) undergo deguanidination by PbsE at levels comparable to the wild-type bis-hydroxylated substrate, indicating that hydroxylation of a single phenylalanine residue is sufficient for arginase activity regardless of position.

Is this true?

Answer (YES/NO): NO